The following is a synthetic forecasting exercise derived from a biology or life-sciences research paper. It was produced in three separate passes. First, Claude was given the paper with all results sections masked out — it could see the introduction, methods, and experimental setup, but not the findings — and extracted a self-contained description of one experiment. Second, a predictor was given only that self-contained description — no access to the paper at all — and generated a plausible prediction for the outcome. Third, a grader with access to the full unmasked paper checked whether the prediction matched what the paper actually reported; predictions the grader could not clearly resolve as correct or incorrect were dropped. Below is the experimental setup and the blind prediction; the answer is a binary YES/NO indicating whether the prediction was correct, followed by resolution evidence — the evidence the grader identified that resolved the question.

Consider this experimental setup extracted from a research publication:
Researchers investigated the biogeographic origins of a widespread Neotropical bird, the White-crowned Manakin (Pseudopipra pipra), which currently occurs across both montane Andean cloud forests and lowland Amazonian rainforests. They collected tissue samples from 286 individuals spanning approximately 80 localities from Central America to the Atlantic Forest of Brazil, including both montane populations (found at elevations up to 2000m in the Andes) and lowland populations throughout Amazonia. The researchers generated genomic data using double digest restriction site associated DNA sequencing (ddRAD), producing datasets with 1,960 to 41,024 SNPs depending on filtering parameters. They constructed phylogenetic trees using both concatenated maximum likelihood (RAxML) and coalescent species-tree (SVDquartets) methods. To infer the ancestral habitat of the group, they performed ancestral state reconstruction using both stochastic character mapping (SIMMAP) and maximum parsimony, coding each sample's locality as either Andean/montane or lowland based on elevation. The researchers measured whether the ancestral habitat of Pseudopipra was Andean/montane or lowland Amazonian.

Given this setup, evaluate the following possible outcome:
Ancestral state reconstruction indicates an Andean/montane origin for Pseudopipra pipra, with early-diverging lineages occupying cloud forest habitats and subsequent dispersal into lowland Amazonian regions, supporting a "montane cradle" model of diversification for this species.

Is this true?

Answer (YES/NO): YES